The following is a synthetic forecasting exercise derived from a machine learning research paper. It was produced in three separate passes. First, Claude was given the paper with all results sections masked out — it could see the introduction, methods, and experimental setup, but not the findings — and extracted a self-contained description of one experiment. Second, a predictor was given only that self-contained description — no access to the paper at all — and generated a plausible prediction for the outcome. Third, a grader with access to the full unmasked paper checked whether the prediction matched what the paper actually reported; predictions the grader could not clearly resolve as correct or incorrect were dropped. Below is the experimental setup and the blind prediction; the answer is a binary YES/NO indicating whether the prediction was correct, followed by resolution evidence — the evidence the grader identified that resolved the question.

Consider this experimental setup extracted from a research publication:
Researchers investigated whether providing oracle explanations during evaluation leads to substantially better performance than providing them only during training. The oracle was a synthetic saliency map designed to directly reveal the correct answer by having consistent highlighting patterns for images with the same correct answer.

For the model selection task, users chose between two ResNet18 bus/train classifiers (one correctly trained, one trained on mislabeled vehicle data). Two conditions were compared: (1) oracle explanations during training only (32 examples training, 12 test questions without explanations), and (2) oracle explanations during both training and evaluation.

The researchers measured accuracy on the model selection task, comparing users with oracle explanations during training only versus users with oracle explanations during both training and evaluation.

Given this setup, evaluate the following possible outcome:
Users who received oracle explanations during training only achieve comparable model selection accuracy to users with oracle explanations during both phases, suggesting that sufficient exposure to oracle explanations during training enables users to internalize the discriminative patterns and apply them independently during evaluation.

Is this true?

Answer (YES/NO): NO